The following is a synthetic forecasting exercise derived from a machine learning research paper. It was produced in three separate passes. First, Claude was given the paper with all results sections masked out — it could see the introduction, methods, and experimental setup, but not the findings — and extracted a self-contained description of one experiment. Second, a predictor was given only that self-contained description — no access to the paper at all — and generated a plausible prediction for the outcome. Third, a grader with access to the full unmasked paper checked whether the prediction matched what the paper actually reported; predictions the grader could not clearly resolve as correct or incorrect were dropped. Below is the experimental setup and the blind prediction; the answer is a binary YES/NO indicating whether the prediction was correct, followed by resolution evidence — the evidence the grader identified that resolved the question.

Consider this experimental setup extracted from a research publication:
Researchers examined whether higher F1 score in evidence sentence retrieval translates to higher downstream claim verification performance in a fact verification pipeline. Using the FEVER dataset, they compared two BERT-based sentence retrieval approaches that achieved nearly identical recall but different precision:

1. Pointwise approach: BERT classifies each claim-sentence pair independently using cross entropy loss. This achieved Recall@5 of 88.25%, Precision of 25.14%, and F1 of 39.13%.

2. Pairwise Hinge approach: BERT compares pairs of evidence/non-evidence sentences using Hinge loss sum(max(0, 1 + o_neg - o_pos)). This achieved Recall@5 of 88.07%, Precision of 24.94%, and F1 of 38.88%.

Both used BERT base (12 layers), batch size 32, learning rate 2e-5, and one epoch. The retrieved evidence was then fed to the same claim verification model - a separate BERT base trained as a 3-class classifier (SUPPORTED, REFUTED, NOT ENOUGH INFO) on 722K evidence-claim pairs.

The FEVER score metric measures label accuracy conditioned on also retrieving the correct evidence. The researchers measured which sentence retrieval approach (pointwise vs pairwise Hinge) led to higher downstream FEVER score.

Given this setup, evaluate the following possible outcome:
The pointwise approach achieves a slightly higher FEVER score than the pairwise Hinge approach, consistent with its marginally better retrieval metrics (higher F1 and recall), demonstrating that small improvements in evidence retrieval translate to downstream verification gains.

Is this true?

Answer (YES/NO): NO